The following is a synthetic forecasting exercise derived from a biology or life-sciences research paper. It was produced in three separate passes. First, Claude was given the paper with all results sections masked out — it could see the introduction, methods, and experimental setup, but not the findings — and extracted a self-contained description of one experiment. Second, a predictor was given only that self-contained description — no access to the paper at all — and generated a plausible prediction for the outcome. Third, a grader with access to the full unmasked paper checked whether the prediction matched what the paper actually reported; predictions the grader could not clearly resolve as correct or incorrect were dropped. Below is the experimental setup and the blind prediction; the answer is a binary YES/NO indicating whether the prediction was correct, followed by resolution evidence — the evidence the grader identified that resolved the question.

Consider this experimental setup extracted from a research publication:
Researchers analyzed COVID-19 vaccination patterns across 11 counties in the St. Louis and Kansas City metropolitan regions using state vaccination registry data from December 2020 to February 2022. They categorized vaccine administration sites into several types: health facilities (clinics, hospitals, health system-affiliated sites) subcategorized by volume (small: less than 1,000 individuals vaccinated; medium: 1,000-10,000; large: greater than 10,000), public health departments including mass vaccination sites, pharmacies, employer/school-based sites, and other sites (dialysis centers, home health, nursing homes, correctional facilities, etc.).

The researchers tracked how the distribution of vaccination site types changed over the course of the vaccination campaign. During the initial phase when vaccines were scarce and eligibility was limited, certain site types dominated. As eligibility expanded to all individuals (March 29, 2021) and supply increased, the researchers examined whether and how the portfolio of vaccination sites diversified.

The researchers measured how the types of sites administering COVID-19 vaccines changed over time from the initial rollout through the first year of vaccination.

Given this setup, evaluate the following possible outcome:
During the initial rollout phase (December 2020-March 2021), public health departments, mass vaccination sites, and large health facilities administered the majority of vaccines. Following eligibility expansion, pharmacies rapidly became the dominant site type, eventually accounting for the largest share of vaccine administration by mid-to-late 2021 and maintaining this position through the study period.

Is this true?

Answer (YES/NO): YES